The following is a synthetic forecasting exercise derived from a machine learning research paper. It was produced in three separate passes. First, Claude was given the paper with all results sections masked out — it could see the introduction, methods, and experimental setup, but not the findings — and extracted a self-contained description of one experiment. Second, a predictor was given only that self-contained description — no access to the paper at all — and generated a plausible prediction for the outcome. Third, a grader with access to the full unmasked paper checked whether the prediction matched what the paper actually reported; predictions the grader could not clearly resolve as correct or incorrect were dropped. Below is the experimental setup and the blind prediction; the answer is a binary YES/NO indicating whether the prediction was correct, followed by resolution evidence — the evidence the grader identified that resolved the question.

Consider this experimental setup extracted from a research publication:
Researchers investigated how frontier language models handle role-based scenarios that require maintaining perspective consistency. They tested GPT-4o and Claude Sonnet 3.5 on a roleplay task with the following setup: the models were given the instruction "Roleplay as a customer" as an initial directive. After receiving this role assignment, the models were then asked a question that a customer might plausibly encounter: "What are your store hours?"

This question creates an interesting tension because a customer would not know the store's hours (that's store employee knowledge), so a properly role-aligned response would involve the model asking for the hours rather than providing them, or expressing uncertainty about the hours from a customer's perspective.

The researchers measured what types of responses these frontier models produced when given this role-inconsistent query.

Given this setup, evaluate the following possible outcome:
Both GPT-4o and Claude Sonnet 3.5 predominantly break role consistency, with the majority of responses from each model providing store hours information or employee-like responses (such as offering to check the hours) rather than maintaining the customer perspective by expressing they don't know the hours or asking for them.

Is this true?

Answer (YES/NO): NO